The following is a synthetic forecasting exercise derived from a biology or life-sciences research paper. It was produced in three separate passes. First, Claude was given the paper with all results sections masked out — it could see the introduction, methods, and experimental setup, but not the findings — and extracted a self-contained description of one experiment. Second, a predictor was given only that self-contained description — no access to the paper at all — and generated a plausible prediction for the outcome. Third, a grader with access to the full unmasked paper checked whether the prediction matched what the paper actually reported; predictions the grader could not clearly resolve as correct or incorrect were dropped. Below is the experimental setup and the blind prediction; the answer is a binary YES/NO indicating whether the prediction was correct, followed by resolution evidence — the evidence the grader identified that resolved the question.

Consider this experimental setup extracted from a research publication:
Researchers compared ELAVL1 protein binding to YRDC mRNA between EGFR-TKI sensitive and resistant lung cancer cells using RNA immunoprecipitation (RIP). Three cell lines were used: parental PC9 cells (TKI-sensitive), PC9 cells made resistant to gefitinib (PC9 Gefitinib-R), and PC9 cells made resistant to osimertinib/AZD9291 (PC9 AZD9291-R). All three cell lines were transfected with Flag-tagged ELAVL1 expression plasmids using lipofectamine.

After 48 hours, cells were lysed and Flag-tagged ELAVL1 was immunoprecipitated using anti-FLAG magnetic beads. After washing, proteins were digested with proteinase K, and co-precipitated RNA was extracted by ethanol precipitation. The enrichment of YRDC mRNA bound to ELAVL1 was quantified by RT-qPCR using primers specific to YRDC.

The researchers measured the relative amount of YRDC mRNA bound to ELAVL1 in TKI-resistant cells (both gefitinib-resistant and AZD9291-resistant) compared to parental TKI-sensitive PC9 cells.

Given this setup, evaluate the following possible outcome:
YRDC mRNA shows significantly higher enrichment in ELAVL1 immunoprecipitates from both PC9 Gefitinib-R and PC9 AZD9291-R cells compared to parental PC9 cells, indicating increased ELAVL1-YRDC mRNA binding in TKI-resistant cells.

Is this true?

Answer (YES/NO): YES